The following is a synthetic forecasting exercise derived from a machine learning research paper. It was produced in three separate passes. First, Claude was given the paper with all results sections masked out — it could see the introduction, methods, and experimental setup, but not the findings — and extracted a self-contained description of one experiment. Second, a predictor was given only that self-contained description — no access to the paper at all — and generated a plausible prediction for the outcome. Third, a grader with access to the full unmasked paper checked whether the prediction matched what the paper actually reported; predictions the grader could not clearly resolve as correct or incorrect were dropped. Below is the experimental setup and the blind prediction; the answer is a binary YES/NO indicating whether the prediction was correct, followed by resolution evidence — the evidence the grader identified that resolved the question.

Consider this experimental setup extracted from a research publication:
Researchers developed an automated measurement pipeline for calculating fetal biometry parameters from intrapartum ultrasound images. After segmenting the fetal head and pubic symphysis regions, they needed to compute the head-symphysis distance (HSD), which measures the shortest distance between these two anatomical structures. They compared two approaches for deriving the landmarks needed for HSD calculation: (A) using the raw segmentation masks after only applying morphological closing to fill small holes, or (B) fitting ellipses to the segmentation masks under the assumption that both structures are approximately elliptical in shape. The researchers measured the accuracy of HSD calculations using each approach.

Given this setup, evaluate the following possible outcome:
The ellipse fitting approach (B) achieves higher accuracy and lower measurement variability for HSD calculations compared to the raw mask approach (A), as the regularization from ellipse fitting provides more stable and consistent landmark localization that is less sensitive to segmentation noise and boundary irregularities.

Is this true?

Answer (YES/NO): YES